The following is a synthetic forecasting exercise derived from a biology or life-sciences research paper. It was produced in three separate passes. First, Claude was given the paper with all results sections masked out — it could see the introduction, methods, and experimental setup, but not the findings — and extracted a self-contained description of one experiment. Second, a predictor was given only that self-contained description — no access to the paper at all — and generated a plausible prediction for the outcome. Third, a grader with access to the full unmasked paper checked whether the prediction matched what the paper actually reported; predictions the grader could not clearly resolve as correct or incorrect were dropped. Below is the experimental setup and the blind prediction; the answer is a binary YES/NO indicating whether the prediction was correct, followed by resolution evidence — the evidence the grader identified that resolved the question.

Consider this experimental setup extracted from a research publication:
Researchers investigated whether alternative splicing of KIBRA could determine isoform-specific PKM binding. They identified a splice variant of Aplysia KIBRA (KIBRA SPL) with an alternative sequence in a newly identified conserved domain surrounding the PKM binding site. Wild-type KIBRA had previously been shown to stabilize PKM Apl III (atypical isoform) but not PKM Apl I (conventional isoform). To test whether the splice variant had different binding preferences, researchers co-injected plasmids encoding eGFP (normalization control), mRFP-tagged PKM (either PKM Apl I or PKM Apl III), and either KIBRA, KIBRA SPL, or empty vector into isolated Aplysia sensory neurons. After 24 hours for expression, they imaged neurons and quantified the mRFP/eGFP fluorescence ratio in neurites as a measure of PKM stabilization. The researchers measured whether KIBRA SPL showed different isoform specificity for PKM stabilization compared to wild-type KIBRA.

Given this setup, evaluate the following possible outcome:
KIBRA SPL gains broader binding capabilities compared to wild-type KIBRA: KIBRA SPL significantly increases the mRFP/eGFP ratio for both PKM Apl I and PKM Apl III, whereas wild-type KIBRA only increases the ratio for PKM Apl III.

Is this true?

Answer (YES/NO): NO